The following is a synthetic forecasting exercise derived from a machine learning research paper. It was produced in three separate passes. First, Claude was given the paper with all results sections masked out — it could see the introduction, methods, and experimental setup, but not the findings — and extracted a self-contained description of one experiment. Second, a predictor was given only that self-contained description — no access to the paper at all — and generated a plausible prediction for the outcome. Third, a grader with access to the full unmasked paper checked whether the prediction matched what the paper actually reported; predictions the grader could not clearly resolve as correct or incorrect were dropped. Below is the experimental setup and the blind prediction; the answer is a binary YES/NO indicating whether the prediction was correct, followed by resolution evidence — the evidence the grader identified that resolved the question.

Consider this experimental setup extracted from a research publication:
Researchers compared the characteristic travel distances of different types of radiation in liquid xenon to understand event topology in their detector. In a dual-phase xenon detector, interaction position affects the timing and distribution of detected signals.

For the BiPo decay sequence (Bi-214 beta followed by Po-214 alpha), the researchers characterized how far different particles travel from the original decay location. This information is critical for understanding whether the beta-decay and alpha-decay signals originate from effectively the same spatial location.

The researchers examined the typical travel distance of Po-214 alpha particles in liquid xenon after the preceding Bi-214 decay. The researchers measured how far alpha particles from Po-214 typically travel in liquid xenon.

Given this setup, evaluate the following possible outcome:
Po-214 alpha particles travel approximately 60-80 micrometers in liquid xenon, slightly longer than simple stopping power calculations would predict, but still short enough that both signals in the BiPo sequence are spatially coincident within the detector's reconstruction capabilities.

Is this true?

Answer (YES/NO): NO